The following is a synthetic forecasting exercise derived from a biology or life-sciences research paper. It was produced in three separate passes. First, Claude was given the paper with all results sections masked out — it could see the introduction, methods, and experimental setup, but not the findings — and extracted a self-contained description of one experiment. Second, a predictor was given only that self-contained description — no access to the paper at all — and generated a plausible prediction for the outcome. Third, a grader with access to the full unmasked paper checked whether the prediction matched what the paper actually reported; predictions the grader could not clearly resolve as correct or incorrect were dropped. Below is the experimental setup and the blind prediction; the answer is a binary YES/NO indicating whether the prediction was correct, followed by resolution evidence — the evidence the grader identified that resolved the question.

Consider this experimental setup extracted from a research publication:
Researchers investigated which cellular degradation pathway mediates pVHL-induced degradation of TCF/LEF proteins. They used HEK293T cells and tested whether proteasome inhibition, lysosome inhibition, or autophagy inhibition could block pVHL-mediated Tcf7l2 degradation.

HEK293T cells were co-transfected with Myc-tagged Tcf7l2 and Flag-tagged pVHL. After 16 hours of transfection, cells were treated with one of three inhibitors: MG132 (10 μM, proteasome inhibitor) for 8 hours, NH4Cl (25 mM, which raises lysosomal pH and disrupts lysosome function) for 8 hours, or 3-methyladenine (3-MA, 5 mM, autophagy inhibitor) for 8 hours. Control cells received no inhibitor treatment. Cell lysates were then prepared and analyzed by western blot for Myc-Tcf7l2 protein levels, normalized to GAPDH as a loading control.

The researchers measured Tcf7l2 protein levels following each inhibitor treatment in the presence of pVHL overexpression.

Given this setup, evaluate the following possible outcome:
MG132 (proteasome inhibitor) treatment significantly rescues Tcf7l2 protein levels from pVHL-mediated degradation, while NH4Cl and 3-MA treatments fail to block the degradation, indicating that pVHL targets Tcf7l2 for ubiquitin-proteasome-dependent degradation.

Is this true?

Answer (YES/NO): NO